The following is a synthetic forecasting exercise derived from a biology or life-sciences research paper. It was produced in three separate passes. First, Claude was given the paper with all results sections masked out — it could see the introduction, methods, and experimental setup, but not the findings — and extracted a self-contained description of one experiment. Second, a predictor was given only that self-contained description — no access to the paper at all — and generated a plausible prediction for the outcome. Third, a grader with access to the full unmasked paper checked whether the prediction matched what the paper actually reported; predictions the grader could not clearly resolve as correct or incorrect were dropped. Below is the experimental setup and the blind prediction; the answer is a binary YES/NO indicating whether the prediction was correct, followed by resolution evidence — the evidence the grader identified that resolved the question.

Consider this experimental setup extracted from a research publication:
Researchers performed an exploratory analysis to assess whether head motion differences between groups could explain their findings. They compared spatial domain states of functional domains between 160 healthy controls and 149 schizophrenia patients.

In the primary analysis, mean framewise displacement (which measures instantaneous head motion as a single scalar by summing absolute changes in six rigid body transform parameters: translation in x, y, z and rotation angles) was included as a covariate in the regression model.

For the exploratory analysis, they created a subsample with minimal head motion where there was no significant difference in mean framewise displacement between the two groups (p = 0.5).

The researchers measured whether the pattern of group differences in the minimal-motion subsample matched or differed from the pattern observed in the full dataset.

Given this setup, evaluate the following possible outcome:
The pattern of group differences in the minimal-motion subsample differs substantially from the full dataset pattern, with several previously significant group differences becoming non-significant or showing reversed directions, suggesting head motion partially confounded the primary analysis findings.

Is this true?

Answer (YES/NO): NO